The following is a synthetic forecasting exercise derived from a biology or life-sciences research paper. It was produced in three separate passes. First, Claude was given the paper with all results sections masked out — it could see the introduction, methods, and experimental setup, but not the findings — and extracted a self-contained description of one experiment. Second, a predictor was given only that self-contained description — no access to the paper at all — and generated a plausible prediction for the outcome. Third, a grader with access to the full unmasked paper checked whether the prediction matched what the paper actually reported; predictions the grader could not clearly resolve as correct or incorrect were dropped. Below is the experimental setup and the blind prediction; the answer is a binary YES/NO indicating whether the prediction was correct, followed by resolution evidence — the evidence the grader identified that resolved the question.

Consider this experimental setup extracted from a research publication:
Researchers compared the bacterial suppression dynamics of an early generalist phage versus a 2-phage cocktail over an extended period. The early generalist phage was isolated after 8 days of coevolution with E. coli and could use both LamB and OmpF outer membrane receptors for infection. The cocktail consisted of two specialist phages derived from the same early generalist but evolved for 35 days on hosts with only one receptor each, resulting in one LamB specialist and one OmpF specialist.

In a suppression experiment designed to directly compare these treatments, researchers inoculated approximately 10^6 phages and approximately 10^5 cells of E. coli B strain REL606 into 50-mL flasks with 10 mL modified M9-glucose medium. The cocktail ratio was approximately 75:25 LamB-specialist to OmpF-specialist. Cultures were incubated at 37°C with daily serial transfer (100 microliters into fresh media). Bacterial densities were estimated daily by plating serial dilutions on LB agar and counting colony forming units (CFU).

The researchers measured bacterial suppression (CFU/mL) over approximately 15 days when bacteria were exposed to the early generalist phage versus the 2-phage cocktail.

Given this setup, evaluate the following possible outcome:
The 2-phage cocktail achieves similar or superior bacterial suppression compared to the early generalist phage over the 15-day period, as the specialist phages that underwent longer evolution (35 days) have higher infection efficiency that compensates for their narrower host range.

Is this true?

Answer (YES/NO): NO